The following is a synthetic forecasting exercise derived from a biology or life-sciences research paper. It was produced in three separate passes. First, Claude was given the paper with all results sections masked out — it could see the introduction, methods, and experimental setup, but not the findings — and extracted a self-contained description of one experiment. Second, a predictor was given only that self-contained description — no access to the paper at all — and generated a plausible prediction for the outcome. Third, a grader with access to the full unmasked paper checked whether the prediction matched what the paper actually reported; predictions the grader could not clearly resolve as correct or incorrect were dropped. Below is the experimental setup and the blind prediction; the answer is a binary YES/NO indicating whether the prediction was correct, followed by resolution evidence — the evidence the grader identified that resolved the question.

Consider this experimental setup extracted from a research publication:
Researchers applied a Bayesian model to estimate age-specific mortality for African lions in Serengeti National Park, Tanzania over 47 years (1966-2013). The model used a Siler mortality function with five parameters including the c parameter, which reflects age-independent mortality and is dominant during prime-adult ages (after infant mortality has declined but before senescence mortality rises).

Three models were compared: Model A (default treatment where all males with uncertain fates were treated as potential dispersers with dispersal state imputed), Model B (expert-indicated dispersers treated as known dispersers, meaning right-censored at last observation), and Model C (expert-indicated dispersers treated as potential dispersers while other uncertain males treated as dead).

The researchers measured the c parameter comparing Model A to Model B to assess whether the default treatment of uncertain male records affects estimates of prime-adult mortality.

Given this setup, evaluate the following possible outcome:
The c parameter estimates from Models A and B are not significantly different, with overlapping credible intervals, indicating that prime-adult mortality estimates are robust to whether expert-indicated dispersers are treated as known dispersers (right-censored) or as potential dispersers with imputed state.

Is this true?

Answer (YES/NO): NO